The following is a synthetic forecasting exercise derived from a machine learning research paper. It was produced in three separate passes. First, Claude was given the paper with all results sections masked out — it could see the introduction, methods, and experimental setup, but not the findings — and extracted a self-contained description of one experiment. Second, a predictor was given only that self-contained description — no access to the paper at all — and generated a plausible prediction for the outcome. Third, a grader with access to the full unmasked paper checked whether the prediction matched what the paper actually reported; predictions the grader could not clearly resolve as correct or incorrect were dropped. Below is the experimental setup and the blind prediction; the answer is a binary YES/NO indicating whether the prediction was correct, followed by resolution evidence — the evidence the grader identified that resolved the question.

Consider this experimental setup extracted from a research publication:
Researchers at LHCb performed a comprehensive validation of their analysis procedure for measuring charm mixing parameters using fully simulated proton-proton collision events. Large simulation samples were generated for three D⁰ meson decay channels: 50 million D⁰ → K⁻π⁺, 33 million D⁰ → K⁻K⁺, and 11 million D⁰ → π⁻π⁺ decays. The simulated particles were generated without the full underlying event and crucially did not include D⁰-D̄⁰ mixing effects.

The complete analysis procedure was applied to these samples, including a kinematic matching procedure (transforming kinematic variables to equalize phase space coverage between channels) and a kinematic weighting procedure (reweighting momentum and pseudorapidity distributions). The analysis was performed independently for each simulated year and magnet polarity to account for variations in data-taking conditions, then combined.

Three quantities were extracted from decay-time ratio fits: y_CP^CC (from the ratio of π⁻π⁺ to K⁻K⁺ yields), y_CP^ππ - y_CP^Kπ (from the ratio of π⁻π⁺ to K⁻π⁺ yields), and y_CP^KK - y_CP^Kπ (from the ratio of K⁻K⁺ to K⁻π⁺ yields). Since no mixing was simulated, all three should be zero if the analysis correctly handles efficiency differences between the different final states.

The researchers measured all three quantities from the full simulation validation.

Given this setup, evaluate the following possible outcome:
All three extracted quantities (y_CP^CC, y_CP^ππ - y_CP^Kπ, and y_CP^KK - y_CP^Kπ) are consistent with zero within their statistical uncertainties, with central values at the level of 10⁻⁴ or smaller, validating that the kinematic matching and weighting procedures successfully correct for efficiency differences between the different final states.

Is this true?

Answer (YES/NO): YES